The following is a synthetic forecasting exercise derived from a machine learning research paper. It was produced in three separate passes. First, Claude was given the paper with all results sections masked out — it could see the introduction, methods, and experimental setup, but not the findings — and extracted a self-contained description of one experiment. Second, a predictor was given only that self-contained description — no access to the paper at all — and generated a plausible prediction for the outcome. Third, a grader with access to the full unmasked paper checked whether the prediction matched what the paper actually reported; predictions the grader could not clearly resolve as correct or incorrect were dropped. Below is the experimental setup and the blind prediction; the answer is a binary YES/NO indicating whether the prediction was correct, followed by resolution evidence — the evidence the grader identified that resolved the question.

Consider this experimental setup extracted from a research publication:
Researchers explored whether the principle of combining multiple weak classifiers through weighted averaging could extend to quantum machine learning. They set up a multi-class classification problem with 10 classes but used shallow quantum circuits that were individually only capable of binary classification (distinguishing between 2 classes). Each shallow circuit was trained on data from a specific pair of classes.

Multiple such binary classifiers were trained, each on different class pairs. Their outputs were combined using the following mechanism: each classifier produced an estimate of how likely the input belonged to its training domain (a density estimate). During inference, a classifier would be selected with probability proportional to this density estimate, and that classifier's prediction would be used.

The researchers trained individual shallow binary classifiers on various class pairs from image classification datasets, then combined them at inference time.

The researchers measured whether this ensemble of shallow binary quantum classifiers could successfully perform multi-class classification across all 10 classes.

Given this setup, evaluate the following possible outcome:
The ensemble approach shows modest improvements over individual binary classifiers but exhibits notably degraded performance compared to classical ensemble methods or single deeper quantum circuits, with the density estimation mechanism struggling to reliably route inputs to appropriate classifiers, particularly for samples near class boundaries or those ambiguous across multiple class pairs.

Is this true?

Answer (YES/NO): NO